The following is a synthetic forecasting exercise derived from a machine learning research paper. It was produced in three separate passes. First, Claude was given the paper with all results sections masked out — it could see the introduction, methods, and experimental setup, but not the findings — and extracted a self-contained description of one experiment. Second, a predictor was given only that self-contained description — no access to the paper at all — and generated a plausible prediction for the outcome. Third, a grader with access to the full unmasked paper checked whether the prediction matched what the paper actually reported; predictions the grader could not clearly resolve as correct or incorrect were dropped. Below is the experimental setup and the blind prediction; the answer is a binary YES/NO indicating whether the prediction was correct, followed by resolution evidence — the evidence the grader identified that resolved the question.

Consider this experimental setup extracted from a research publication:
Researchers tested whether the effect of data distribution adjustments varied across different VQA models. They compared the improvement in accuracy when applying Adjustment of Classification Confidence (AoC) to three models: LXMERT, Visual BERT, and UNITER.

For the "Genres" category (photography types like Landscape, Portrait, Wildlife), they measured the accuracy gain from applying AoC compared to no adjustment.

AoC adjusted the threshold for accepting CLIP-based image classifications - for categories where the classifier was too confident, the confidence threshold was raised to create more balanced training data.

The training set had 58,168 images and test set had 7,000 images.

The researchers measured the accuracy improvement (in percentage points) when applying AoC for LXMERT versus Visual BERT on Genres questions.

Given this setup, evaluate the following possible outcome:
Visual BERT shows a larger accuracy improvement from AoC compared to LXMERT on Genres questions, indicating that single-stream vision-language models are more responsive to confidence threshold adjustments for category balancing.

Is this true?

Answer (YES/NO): YES